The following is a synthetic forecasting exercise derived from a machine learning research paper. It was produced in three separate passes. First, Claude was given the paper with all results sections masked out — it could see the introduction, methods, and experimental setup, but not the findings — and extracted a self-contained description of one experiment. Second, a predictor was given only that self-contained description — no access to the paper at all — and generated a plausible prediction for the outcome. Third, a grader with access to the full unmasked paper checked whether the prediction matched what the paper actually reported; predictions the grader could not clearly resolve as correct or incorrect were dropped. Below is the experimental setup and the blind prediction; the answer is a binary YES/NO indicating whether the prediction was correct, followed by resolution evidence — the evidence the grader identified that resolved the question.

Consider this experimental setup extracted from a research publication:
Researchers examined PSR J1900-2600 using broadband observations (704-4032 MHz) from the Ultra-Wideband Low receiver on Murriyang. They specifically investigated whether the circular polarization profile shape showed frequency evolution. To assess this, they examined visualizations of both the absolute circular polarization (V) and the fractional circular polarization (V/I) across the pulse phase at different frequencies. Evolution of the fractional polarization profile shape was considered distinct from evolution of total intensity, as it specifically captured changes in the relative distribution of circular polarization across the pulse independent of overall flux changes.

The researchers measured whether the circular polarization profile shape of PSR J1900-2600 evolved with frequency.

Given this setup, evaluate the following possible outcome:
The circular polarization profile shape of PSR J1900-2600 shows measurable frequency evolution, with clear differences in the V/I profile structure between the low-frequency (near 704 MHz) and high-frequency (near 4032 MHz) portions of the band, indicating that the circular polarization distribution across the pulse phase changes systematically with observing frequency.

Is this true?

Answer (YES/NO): YES